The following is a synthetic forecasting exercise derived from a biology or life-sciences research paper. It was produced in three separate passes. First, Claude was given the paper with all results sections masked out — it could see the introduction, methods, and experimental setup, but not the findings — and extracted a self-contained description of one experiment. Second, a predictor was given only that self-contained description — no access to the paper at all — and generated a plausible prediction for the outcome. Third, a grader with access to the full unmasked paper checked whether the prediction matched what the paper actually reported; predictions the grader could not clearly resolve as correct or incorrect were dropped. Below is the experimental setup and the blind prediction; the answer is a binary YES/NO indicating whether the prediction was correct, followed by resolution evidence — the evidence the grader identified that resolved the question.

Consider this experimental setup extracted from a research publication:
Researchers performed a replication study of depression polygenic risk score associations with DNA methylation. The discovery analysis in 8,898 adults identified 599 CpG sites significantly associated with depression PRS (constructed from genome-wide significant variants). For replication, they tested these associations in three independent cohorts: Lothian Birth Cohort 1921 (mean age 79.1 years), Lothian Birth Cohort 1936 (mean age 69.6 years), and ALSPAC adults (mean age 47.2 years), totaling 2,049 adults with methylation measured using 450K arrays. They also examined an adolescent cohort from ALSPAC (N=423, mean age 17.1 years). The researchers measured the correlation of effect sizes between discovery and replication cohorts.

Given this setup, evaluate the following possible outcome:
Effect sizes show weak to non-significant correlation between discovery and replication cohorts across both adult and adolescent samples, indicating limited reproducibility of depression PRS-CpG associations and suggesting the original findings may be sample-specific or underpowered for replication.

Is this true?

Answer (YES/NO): NO